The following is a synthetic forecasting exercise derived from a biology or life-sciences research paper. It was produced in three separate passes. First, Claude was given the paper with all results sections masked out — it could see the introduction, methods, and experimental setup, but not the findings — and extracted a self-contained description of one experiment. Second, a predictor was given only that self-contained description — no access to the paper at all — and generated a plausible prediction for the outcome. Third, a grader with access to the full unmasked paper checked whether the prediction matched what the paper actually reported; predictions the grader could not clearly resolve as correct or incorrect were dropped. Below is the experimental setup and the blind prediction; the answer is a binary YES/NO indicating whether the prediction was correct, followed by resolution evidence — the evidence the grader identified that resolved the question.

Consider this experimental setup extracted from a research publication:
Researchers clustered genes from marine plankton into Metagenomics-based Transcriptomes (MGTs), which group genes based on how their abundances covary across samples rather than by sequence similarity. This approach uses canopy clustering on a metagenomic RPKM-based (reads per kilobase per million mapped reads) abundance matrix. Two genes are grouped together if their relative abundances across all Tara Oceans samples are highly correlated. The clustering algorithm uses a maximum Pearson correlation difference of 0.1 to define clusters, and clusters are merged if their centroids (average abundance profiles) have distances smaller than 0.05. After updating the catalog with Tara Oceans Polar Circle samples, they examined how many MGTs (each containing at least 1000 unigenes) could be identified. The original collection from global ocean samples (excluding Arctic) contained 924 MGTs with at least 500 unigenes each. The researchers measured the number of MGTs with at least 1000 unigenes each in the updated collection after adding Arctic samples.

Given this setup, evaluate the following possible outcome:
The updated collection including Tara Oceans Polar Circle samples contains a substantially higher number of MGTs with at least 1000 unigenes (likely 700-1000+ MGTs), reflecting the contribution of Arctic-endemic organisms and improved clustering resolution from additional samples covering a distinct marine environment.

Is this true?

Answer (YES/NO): YES